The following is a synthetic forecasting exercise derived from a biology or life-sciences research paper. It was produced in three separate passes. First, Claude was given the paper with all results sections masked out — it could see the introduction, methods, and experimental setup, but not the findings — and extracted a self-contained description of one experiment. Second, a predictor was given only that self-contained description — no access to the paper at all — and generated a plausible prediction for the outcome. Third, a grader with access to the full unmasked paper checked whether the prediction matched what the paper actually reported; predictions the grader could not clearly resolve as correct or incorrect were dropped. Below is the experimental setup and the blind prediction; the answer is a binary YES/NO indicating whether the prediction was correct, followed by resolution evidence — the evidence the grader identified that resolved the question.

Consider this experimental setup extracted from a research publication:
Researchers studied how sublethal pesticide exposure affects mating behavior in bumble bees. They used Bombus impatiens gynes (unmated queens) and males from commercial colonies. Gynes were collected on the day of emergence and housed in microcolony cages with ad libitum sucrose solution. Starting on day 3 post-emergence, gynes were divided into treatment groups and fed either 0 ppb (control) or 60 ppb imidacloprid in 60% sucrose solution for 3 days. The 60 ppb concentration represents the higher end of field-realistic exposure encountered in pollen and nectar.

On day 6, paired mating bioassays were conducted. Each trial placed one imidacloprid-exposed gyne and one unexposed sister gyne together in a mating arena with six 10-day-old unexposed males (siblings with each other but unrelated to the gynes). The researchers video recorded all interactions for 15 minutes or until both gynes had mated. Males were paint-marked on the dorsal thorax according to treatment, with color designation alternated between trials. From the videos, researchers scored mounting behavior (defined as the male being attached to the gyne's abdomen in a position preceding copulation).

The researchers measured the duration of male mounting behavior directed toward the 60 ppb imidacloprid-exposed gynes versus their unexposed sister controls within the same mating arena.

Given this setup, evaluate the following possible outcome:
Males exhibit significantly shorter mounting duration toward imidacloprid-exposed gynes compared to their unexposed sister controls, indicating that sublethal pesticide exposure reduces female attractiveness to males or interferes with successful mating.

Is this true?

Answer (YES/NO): NO